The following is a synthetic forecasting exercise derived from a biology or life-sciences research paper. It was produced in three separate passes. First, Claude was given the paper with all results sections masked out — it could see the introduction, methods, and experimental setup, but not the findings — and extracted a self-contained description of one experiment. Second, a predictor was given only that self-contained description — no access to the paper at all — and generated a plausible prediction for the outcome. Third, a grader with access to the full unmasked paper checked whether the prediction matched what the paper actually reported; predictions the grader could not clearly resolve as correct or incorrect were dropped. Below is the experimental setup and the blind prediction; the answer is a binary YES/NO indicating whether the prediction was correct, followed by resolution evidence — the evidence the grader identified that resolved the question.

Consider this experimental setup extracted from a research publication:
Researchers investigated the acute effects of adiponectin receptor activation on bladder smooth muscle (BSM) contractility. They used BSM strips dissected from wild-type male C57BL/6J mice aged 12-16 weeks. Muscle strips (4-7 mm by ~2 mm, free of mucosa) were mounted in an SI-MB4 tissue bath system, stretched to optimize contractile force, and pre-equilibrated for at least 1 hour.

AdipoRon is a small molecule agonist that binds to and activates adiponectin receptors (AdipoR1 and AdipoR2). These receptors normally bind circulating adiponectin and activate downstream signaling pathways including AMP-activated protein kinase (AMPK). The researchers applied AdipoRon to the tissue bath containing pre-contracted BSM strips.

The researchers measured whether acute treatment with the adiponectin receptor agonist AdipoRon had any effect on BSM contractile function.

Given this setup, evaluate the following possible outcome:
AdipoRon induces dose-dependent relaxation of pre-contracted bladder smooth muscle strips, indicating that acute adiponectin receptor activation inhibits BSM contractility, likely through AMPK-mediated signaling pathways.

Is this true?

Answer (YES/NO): YES